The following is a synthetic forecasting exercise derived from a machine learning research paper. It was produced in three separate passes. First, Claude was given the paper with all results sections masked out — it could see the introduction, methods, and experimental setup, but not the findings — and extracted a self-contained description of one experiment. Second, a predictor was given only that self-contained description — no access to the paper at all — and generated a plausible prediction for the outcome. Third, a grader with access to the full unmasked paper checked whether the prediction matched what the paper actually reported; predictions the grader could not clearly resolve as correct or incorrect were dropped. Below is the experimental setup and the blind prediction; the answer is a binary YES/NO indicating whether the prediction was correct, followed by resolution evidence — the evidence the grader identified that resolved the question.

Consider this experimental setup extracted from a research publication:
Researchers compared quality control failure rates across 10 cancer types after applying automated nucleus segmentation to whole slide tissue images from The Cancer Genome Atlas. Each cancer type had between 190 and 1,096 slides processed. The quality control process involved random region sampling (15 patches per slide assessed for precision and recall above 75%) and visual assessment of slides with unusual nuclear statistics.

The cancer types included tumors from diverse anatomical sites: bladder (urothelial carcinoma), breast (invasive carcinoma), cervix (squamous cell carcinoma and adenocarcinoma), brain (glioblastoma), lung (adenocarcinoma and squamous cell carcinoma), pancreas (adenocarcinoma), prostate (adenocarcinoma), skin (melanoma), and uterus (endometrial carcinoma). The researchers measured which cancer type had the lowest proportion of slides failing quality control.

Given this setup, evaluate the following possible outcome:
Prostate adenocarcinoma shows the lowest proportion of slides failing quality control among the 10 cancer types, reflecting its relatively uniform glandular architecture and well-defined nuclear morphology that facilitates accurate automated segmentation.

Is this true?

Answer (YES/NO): NO